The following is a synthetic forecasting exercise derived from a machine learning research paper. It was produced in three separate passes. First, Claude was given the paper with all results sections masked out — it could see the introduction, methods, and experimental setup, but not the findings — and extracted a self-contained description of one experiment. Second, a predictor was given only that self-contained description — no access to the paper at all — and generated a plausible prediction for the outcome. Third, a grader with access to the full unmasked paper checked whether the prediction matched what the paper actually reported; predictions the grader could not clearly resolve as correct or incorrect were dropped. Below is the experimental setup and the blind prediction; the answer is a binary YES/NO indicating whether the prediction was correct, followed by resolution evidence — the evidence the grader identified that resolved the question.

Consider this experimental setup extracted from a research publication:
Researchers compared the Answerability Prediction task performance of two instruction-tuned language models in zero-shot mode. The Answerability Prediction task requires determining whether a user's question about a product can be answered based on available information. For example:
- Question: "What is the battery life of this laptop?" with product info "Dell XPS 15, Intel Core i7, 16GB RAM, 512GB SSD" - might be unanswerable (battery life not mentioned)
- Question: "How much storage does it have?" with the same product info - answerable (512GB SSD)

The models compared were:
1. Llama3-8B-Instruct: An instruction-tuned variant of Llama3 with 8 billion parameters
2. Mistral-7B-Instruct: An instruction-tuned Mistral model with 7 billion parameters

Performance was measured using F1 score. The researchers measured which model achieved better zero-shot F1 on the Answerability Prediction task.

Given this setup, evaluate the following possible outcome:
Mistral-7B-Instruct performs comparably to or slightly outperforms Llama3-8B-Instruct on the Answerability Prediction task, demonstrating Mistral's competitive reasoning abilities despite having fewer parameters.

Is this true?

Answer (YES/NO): NO